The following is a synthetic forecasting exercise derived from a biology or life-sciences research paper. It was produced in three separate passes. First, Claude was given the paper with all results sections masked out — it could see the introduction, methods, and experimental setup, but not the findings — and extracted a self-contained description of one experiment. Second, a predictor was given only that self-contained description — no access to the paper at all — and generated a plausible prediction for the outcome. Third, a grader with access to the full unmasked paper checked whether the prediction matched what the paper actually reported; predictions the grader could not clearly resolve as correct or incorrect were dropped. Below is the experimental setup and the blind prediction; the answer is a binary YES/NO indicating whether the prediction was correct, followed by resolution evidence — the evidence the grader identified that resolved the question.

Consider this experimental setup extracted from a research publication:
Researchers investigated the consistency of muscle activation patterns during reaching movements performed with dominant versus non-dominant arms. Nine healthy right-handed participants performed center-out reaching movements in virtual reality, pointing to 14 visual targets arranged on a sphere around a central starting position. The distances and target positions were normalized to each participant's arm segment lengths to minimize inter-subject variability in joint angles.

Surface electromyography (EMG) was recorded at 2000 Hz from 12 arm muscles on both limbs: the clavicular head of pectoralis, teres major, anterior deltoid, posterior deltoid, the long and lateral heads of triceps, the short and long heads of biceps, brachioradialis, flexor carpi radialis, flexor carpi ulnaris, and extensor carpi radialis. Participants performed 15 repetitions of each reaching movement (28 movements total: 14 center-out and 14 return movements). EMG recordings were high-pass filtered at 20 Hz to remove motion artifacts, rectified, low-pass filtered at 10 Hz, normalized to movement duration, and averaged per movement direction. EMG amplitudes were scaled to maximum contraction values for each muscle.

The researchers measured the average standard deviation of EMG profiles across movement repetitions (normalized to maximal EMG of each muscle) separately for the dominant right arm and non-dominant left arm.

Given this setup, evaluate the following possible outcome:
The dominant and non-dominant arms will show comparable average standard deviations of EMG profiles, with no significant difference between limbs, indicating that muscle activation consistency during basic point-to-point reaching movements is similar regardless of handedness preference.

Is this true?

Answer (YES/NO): NO